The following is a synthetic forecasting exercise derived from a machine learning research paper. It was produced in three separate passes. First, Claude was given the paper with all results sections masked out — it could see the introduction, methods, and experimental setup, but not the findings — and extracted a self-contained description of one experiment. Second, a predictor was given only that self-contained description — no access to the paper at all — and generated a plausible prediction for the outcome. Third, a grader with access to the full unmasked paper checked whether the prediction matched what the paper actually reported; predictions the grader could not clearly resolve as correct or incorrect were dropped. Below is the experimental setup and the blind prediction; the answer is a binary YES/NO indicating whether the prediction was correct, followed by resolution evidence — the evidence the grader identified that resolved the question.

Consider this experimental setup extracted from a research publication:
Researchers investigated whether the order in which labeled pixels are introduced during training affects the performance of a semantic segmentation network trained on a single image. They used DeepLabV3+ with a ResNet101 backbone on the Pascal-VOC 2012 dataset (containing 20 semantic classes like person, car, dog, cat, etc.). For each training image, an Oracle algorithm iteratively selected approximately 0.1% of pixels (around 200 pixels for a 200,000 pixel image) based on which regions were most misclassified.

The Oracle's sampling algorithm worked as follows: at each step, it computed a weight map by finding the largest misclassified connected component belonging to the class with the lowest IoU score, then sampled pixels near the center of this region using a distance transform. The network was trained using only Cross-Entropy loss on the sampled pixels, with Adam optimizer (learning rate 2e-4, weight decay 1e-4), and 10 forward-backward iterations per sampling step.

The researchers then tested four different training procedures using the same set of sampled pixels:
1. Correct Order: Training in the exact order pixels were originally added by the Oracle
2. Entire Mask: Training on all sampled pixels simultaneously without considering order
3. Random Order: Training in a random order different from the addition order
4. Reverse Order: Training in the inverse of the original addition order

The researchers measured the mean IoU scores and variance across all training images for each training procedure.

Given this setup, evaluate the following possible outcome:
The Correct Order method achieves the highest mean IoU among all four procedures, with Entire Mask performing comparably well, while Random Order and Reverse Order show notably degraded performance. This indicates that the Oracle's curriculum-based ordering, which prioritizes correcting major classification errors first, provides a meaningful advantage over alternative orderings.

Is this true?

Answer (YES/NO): NO